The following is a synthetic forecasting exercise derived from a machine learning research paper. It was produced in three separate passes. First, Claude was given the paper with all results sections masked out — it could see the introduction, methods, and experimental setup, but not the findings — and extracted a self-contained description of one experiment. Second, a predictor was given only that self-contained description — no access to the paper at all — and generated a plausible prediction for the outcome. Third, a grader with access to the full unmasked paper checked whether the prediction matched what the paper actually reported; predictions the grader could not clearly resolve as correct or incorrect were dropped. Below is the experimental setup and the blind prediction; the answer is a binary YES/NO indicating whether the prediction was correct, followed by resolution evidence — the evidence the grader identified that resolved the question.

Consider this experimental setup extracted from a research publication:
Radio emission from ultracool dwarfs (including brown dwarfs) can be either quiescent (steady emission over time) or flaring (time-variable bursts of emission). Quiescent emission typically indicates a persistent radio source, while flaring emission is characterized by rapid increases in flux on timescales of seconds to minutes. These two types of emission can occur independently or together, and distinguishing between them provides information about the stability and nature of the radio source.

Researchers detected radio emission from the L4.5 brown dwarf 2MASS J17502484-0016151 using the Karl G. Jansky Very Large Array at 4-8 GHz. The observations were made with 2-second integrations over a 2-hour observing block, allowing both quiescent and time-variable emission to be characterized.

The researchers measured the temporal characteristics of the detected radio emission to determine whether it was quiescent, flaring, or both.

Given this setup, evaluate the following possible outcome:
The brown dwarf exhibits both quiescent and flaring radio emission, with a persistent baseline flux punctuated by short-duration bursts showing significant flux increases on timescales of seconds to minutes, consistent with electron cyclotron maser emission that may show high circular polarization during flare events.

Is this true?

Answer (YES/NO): YES